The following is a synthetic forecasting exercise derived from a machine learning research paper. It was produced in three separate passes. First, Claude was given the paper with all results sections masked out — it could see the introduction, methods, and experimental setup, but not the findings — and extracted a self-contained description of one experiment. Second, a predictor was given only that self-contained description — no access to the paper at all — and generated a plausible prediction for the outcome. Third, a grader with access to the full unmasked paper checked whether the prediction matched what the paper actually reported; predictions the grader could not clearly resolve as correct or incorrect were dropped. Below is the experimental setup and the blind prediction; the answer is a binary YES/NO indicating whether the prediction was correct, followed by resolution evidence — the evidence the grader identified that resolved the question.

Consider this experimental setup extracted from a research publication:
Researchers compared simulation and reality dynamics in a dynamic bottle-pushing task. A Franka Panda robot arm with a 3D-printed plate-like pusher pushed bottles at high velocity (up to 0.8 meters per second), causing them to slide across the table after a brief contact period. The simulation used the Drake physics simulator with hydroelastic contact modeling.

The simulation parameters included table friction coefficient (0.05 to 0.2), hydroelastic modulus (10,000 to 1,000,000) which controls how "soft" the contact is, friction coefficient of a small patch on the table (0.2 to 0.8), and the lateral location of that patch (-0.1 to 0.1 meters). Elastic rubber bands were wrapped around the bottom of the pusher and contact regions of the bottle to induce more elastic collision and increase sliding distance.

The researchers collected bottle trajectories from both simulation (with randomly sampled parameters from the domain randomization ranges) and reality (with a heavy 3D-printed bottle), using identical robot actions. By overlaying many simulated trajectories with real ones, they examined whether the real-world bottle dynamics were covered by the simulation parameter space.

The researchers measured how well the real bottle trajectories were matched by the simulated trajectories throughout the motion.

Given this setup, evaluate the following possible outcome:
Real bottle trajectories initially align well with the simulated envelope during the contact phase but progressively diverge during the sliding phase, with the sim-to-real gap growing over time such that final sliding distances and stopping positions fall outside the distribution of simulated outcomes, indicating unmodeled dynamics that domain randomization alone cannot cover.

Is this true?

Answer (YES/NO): NO